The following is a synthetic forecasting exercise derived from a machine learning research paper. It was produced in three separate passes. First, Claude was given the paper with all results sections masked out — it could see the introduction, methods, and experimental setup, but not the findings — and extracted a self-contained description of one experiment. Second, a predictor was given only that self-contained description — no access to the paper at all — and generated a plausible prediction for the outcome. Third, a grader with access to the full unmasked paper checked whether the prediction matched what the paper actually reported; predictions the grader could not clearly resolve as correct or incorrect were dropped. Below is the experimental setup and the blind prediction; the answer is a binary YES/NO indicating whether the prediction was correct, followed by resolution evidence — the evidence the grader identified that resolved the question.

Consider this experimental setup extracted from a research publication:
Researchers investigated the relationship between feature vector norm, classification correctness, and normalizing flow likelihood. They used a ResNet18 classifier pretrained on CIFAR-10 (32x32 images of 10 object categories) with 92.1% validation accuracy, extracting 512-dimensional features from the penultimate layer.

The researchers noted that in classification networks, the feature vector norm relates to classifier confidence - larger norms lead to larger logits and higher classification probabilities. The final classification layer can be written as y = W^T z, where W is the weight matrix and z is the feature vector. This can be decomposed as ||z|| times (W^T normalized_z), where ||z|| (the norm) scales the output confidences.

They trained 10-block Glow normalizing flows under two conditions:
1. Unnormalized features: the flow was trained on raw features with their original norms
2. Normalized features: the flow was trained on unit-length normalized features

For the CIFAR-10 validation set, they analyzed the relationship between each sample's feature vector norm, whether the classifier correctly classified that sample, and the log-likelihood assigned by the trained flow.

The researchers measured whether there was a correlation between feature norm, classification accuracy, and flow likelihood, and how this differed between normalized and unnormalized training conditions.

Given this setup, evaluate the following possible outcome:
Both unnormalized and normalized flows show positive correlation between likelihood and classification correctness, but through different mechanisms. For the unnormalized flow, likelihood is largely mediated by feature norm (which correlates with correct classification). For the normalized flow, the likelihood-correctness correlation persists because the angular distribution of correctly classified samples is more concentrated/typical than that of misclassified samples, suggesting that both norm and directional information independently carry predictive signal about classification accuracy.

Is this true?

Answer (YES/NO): NO